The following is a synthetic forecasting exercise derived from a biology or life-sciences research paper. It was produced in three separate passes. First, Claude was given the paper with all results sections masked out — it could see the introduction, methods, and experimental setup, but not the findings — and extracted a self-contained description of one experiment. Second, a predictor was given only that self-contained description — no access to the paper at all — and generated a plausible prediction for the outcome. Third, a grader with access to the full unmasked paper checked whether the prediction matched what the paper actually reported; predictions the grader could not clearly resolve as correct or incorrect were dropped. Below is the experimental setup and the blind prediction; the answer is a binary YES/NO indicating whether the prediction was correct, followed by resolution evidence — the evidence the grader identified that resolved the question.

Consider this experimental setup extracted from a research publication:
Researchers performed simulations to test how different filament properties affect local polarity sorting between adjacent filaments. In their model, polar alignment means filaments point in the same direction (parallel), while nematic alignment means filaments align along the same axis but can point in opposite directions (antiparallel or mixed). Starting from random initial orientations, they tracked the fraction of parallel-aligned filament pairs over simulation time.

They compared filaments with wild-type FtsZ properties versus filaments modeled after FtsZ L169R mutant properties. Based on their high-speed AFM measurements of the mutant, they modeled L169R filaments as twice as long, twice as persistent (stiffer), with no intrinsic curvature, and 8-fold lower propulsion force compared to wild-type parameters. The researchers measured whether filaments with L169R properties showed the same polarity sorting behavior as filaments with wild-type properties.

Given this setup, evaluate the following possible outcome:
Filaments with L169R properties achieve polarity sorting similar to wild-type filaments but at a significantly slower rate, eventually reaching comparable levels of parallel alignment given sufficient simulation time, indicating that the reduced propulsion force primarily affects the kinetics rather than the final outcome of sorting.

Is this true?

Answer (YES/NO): NO